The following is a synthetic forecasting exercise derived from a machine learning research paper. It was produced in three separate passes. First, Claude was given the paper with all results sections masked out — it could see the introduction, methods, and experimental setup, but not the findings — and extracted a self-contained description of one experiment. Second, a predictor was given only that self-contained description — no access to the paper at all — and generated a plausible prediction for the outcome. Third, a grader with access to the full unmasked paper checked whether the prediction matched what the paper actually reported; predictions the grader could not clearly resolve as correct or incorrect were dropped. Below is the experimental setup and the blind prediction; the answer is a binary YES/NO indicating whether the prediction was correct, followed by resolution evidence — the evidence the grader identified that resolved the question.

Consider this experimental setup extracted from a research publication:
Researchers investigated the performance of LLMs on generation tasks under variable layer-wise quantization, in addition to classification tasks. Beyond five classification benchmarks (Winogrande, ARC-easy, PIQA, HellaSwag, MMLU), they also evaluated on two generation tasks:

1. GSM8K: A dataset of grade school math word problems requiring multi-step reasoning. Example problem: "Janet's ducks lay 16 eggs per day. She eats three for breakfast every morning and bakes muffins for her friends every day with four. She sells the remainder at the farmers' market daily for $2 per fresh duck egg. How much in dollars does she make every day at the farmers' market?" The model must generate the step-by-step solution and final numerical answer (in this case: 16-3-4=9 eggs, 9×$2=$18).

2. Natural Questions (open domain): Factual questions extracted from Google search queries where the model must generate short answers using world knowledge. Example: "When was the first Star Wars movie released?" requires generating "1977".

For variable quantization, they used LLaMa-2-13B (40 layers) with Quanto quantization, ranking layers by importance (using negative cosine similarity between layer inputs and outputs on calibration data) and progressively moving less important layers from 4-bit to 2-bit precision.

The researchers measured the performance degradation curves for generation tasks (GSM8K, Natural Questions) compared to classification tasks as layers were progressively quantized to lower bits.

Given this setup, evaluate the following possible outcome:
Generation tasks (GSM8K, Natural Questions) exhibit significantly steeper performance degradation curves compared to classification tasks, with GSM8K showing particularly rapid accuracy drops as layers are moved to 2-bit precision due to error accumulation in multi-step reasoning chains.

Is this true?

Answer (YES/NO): YES